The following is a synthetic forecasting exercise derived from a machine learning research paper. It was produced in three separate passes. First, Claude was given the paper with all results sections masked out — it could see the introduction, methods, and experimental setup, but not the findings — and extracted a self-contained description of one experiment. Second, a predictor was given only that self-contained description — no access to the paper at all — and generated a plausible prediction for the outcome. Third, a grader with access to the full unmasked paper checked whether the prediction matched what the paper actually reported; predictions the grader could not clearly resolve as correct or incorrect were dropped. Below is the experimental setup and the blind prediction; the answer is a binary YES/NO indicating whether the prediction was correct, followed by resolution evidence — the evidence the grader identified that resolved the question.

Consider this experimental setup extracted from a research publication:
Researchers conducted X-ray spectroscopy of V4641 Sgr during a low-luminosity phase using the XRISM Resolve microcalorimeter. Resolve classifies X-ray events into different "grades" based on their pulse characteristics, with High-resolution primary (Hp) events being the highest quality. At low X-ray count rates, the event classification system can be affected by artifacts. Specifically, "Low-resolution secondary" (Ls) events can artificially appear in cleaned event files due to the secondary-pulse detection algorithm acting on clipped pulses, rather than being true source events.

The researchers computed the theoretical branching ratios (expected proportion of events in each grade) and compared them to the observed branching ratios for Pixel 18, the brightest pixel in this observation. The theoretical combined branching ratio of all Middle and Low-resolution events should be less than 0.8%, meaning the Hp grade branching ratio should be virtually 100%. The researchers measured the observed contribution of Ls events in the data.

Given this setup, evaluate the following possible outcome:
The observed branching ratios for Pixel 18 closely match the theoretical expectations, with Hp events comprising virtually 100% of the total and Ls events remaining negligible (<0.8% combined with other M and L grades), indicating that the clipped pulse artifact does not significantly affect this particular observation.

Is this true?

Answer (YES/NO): NO